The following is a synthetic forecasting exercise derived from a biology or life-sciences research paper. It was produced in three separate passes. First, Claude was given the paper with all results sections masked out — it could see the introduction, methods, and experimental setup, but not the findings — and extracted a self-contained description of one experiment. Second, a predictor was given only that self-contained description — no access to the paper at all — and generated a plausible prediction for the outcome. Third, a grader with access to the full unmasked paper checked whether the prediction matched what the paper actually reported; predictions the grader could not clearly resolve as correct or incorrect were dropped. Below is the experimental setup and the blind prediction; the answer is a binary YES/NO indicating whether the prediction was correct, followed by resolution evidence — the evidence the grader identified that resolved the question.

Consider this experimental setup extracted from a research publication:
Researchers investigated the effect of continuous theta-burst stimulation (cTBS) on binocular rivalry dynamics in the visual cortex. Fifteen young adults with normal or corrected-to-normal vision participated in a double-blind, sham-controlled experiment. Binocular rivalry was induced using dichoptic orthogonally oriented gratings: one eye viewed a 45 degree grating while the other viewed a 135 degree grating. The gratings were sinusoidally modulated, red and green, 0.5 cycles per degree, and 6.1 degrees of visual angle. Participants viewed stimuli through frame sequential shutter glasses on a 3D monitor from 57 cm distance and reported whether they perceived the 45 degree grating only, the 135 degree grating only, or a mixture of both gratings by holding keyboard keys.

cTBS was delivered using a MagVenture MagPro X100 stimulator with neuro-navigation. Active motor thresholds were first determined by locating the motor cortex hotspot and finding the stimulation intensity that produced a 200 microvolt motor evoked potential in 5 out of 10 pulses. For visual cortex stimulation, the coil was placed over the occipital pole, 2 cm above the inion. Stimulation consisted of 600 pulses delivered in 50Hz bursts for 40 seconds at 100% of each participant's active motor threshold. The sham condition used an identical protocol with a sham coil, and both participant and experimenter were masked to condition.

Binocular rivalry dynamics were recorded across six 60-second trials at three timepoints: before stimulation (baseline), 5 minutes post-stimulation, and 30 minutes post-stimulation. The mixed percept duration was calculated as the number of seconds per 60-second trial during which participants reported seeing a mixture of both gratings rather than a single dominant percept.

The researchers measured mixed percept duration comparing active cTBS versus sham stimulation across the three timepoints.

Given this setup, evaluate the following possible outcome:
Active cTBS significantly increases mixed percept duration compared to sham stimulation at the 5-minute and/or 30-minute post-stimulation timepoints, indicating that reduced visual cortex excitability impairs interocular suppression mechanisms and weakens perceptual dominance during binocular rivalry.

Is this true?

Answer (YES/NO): YES